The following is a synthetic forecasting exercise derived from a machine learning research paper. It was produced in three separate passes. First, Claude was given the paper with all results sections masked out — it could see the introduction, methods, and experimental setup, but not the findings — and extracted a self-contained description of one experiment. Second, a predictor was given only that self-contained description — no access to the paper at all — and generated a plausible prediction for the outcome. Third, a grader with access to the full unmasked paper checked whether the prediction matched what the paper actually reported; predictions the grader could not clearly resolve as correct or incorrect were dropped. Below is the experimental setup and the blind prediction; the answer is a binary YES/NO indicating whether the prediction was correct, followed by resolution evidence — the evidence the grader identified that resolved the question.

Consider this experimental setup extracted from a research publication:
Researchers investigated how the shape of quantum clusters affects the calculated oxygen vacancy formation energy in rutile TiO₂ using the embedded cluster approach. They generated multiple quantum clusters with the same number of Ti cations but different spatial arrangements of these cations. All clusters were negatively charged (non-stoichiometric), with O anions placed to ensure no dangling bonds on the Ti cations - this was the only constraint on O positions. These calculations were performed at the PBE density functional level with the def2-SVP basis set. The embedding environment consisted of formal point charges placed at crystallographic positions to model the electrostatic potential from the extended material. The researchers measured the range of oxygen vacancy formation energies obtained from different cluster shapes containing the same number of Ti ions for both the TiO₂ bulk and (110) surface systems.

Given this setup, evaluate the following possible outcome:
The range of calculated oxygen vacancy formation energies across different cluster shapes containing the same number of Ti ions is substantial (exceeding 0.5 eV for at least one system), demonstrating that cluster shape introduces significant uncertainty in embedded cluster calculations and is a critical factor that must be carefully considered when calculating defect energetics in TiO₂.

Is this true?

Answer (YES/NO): YES